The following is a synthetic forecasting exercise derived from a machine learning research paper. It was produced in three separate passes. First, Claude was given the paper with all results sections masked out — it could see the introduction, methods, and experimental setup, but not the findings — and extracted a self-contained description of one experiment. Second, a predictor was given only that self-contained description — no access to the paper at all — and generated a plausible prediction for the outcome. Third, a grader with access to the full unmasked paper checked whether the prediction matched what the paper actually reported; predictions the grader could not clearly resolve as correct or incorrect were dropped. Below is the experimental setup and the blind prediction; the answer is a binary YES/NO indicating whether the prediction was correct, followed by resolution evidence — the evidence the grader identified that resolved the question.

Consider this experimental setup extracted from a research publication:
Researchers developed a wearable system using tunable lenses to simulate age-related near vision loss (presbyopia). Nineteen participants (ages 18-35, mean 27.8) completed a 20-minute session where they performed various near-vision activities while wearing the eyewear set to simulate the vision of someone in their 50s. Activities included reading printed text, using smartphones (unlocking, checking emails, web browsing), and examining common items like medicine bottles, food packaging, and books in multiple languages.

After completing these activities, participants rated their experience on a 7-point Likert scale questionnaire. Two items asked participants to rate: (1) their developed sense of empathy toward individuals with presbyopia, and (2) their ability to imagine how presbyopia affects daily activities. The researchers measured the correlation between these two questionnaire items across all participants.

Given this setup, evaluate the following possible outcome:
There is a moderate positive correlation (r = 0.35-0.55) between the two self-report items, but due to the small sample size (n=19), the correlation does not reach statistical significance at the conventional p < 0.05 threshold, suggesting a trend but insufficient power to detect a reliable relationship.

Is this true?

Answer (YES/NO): NO